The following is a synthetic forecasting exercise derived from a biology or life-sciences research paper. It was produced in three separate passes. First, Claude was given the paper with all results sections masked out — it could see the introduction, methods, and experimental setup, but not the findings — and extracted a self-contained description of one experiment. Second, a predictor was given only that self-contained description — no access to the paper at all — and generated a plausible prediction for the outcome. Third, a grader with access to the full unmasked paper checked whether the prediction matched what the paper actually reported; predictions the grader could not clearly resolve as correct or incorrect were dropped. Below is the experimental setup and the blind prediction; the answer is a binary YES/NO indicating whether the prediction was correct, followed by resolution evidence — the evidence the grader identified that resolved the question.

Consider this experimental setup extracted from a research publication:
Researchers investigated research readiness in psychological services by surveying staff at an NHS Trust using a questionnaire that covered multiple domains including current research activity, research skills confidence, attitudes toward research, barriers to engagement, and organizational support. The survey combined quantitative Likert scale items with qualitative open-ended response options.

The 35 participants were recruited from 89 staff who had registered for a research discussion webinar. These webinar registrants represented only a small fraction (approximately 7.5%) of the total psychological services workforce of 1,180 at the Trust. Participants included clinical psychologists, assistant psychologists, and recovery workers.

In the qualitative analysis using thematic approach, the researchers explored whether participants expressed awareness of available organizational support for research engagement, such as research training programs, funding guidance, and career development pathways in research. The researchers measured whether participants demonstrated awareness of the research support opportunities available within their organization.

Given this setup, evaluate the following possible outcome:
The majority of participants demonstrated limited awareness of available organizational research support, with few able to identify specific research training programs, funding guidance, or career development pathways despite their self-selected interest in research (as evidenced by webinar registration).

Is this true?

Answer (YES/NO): YES